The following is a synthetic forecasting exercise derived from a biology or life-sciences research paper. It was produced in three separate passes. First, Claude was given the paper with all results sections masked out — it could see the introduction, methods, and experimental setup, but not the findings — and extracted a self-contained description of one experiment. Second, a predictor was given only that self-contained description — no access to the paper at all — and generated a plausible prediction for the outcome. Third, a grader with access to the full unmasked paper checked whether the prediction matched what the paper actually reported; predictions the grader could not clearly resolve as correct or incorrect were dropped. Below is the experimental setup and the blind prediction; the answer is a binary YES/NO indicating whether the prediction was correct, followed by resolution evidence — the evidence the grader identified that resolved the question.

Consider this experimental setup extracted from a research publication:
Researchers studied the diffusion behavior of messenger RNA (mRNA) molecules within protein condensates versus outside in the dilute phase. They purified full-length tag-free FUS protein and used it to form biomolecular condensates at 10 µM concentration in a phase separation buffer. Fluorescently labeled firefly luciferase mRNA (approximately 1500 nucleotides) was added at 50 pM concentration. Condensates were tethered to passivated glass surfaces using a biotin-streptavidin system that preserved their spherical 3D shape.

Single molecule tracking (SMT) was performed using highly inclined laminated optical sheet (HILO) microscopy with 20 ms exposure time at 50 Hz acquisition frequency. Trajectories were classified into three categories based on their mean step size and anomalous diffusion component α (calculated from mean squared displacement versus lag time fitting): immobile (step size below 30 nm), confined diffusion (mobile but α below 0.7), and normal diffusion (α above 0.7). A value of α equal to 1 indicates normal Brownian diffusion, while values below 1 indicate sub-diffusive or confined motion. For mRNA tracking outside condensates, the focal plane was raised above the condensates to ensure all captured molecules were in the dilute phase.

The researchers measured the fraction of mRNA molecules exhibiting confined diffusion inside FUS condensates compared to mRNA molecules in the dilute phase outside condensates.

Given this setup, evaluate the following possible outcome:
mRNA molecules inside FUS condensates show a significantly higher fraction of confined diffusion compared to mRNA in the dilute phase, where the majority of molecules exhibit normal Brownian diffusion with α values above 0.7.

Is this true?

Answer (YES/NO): YES